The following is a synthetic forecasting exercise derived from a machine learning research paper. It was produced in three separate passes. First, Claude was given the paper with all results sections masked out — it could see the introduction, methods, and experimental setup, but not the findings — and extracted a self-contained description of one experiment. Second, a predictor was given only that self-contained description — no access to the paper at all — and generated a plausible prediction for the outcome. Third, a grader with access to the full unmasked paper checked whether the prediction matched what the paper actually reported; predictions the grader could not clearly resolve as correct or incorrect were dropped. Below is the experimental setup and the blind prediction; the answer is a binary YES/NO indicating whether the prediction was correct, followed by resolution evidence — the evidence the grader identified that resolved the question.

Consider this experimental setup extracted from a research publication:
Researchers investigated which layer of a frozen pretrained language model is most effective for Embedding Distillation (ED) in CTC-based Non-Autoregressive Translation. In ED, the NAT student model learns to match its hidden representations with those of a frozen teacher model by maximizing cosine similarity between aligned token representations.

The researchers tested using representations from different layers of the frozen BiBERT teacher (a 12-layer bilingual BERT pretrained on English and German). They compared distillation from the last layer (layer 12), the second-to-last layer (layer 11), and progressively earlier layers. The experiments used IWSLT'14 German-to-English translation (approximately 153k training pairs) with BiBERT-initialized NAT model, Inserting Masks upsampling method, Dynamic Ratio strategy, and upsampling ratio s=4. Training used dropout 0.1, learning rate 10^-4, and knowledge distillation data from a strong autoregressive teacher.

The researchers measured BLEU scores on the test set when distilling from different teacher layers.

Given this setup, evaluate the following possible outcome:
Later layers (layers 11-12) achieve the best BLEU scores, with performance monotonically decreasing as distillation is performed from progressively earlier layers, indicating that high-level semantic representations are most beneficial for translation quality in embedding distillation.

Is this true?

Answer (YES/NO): NO